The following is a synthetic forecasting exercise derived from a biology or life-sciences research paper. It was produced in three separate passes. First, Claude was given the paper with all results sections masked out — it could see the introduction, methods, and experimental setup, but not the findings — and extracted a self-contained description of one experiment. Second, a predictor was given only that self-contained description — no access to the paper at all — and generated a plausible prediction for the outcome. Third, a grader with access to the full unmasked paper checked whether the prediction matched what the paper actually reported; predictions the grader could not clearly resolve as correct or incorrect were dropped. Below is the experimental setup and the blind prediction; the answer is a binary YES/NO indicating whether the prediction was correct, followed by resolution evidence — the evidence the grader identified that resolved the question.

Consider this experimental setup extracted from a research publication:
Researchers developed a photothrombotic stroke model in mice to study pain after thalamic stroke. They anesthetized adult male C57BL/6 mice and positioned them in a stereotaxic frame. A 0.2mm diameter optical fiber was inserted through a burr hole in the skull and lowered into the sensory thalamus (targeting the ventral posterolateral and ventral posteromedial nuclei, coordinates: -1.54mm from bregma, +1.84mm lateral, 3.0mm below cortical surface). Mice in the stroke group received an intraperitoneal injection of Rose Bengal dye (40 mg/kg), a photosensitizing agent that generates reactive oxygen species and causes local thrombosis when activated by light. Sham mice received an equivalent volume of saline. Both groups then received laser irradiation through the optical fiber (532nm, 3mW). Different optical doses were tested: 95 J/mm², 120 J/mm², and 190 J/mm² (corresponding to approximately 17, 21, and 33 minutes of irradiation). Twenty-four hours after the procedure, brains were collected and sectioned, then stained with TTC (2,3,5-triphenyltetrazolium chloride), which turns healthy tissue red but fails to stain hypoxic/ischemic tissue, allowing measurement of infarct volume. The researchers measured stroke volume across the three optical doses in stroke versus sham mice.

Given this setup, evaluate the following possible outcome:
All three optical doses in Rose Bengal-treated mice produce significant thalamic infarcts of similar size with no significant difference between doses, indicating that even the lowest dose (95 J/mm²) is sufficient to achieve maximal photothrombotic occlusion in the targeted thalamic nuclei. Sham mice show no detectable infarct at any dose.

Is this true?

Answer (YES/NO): NO